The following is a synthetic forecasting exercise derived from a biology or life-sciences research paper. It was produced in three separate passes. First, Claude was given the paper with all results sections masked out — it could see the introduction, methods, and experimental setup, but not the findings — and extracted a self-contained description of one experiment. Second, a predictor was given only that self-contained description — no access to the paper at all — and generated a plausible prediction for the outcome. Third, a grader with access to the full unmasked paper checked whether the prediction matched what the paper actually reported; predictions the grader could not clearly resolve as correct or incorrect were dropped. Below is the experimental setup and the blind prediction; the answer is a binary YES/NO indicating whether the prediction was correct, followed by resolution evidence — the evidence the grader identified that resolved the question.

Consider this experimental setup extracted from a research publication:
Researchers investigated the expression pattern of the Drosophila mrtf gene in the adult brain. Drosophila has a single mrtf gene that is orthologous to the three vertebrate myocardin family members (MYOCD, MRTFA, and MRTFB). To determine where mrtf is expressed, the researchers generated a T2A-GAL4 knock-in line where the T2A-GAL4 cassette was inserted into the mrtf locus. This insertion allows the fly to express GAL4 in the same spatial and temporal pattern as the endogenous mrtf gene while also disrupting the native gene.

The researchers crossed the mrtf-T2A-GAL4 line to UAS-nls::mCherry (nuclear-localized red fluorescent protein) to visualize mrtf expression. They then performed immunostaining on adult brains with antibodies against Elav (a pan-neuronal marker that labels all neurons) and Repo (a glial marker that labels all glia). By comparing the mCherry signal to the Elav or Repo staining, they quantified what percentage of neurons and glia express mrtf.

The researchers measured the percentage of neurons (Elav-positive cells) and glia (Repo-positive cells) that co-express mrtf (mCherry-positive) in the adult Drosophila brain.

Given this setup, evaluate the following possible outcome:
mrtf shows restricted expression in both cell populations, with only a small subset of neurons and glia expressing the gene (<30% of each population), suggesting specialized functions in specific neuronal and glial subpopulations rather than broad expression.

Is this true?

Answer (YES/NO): NO